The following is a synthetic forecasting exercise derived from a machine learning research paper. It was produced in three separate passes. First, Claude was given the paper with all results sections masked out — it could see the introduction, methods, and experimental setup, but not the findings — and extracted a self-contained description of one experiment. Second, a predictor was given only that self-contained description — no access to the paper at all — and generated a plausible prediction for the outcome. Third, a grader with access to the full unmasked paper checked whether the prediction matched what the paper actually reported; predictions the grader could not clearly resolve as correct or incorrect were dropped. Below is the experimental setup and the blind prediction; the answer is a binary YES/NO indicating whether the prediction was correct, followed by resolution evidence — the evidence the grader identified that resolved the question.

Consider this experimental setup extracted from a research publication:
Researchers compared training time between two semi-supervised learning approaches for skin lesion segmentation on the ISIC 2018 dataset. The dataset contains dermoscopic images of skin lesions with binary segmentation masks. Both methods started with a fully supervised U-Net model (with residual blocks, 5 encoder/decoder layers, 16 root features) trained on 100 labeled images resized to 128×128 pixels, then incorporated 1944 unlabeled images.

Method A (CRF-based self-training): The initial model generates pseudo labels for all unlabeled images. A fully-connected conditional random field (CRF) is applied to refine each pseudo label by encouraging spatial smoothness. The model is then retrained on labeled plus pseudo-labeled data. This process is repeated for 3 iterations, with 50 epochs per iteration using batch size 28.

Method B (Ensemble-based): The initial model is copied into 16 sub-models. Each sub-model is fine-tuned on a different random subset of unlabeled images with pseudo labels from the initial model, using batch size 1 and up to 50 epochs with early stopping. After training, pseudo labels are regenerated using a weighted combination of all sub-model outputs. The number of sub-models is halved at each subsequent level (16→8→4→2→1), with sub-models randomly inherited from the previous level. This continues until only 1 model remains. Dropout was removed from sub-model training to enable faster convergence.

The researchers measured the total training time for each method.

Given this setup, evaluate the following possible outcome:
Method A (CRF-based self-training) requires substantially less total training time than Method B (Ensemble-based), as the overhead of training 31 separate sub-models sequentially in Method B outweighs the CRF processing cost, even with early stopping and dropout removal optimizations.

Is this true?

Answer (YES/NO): YES